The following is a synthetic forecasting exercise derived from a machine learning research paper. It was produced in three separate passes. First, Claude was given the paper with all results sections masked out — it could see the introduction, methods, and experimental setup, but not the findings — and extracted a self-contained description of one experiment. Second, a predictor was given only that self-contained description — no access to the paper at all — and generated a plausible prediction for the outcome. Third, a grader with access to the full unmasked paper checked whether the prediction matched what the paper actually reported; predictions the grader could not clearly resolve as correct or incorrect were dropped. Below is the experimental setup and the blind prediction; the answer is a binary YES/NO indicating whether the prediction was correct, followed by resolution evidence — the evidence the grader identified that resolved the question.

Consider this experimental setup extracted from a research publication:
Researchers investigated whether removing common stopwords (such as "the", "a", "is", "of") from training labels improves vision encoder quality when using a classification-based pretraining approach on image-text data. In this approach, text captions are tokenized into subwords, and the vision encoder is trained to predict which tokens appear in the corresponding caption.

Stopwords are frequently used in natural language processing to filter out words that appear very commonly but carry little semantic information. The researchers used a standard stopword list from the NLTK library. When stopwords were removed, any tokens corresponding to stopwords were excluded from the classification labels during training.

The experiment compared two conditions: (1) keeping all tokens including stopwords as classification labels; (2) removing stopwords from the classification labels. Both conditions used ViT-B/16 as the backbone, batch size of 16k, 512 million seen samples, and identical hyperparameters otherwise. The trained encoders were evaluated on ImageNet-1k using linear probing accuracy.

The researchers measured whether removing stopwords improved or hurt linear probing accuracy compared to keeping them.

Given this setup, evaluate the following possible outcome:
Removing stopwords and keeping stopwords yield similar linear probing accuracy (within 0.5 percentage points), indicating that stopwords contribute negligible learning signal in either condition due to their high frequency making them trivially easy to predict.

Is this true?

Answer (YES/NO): YES